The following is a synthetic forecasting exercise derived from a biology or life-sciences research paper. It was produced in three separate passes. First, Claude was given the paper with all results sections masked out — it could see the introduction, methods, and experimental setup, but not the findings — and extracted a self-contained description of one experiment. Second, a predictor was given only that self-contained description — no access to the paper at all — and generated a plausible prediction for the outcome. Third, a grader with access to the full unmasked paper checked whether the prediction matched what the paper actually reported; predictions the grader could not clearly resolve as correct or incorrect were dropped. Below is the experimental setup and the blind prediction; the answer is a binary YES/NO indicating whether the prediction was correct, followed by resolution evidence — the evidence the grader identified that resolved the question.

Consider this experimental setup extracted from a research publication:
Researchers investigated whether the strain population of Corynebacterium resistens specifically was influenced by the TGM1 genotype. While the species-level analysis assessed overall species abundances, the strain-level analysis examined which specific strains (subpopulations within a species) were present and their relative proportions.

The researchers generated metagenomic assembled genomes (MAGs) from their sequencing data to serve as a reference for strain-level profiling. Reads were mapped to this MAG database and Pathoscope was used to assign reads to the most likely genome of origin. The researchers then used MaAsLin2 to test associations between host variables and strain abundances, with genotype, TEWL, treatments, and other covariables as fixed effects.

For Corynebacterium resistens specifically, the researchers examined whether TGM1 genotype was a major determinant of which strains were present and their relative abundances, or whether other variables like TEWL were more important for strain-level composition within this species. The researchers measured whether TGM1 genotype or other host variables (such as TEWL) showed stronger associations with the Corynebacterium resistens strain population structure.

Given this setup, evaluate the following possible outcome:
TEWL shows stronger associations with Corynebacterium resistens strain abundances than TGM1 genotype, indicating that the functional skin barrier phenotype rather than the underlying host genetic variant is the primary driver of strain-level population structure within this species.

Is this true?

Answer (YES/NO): NO